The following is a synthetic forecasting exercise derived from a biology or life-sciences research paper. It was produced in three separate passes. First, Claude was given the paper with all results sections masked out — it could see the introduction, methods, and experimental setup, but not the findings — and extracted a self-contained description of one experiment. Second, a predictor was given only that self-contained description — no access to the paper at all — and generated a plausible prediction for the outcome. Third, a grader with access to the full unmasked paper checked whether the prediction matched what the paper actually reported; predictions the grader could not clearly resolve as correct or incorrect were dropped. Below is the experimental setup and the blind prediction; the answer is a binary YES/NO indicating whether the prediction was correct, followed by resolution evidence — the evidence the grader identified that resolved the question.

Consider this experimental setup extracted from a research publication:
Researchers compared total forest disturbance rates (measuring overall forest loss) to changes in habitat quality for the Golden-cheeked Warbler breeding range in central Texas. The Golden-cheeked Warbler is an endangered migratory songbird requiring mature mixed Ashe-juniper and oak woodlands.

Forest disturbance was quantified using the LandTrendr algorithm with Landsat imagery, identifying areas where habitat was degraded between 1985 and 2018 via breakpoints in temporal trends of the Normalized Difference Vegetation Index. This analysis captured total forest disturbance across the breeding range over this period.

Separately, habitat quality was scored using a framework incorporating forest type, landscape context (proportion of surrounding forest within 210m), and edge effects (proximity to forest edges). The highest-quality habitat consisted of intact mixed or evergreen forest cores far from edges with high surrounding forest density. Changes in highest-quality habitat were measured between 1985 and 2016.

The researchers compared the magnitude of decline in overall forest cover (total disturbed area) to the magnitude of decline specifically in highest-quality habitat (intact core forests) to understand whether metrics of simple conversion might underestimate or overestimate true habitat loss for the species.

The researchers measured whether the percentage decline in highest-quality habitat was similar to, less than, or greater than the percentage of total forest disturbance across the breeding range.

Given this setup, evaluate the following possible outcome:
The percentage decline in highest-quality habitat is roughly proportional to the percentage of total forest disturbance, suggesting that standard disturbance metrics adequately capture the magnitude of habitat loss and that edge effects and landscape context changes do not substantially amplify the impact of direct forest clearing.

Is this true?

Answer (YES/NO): NO